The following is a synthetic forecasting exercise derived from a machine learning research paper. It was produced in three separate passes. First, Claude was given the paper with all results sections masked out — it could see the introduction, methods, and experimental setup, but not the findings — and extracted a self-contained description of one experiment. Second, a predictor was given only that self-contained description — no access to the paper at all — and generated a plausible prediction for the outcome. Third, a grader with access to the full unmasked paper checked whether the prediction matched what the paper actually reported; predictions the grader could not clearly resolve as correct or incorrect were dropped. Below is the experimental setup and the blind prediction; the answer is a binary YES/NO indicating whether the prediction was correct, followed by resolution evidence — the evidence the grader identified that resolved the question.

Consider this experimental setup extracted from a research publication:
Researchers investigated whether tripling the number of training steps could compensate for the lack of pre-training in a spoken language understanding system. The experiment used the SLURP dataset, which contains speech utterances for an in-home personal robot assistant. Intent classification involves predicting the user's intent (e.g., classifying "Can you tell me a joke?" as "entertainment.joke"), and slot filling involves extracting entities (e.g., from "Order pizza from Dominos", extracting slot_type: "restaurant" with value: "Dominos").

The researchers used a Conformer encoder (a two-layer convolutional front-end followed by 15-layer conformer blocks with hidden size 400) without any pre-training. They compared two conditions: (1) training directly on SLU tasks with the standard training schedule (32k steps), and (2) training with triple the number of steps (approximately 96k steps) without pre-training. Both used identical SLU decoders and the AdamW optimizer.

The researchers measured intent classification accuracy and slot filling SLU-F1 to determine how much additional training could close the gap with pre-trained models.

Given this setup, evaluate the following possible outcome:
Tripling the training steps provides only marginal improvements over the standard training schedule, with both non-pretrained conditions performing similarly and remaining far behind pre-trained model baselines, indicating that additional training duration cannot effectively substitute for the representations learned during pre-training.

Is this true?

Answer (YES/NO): NO